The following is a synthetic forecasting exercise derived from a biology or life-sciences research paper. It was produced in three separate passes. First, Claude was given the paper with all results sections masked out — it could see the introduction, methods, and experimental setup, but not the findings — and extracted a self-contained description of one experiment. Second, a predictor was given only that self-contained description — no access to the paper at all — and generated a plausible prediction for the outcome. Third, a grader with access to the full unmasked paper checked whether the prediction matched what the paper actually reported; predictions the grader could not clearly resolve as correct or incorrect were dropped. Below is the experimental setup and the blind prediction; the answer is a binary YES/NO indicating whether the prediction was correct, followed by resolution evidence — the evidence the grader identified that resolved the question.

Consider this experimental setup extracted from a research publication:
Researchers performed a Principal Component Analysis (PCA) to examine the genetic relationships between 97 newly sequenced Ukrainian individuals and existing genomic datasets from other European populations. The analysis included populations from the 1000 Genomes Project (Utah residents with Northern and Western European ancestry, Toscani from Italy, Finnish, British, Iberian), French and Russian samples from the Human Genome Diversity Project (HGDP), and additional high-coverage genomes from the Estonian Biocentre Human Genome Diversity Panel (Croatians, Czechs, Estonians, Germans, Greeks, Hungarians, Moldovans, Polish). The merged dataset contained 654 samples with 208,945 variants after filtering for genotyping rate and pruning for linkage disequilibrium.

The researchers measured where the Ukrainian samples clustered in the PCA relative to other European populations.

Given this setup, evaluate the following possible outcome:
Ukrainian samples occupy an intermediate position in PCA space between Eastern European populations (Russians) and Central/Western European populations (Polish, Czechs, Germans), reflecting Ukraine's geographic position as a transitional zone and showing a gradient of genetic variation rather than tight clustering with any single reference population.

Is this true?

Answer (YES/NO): NO